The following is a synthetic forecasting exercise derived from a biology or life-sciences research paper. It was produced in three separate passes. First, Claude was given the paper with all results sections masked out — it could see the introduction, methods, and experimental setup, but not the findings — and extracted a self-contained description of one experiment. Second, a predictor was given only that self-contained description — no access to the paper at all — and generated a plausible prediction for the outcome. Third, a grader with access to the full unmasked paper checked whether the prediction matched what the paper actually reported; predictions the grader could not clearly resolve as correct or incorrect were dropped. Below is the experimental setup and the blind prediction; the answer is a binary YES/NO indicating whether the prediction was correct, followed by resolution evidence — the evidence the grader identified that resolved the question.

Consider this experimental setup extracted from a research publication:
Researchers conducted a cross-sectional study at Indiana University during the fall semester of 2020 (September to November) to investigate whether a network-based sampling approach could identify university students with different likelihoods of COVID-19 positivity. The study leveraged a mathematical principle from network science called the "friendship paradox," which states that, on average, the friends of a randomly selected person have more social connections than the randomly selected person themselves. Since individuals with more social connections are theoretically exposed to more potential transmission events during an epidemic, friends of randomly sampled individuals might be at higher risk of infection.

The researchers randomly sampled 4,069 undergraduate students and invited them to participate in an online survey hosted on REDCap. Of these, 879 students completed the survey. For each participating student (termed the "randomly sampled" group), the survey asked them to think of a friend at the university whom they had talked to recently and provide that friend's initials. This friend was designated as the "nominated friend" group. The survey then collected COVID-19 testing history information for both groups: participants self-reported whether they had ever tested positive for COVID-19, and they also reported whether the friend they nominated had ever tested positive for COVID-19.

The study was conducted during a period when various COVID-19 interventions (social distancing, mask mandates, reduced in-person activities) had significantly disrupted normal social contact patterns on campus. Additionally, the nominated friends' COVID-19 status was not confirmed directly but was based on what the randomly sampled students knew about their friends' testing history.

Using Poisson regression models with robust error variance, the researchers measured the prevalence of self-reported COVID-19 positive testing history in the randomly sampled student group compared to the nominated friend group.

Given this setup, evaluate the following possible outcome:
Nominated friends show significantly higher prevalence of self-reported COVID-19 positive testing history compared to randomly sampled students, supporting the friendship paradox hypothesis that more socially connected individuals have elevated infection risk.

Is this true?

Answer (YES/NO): YES